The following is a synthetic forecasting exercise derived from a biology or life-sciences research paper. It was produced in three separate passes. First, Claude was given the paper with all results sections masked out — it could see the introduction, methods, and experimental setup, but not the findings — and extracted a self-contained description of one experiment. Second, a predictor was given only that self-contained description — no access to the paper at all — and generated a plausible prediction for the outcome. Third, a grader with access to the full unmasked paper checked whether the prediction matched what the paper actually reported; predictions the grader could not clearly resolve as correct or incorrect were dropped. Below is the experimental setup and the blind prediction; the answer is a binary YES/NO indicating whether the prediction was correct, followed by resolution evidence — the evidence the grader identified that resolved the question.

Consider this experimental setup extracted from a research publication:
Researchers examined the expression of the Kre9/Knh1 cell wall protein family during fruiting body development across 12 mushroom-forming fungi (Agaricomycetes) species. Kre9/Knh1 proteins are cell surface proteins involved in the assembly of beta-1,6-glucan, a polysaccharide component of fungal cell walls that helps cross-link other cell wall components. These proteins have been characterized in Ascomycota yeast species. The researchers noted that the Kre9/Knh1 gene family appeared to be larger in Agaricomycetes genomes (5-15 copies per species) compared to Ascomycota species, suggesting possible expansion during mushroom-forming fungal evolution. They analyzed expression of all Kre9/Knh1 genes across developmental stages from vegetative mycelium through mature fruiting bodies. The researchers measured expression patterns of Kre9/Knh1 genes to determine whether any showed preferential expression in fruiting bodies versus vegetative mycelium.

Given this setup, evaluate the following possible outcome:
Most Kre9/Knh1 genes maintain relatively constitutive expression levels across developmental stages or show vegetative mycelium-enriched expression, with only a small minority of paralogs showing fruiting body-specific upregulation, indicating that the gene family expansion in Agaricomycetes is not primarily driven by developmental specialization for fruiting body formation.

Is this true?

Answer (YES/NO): NO